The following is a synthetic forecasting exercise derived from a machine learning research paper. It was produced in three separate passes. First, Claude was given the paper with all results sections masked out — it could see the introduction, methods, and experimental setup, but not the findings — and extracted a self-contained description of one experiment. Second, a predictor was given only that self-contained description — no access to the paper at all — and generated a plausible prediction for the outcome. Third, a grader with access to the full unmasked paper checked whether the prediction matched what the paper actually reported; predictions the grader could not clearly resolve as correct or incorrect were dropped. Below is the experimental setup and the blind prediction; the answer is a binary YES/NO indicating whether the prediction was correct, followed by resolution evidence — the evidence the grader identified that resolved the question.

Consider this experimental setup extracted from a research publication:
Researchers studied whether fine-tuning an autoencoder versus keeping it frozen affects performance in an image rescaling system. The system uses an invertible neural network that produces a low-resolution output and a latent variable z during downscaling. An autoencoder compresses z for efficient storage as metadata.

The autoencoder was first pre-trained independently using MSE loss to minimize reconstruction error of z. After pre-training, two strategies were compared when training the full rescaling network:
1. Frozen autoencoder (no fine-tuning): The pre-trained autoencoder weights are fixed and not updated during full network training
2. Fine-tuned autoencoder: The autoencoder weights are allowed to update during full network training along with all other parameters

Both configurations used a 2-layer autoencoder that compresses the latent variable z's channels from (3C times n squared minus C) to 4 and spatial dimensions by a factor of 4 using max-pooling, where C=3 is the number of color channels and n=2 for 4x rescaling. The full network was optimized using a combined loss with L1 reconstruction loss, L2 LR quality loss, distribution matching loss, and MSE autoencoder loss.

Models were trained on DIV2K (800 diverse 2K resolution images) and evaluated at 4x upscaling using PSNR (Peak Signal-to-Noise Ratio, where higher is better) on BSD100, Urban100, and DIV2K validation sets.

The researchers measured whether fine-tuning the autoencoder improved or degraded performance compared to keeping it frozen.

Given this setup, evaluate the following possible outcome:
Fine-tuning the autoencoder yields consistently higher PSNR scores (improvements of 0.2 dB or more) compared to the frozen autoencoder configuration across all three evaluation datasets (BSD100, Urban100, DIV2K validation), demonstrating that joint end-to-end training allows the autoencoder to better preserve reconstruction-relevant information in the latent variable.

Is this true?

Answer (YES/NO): NO